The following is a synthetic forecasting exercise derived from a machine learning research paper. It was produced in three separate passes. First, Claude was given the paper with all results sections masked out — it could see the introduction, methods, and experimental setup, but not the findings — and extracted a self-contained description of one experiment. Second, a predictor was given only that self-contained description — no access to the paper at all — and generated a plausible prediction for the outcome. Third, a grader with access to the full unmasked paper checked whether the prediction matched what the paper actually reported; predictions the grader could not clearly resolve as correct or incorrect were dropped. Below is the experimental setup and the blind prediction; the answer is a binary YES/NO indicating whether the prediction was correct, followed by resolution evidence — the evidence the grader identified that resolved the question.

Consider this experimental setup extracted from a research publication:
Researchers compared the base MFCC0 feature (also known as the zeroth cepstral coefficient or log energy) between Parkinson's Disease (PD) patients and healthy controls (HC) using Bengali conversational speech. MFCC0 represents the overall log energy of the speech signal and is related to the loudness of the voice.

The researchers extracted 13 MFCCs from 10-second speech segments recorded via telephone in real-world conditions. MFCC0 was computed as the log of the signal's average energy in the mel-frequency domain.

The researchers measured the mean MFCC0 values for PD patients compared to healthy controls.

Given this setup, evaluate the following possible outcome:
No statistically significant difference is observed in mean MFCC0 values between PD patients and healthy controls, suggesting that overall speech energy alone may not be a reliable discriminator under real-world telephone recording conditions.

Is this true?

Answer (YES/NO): NO